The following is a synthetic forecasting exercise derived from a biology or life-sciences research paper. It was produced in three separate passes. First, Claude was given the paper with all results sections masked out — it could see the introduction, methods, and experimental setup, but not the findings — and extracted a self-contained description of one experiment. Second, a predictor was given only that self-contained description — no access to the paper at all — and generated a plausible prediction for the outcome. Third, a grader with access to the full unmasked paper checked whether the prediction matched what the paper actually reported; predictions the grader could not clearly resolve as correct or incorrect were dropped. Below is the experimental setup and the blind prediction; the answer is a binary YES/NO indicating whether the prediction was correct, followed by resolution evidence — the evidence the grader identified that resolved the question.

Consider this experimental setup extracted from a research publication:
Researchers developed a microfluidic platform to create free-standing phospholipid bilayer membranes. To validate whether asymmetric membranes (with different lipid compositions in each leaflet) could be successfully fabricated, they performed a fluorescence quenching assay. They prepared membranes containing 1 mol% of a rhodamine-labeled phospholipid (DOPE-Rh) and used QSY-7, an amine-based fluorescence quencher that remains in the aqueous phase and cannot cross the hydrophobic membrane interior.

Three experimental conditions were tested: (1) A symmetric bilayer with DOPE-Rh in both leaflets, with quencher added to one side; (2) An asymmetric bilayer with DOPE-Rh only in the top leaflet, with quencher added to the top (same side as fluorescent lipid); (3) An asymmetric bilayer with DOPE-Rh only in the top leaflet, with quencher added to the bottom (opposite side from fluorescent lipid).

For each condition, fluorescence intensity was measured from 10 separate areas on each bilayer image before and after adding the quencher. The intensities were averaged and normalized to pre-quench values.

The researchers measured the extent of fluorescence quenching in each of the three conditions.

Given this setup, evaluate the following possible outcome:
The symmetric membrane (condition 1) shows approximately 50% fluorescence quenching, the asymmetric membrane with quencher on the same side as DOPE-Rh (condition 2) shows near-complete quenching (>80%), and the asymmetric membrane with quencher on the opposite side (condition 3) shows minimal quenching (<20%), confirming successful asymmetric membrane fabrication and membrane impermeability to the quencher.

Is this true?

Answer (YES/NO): YES